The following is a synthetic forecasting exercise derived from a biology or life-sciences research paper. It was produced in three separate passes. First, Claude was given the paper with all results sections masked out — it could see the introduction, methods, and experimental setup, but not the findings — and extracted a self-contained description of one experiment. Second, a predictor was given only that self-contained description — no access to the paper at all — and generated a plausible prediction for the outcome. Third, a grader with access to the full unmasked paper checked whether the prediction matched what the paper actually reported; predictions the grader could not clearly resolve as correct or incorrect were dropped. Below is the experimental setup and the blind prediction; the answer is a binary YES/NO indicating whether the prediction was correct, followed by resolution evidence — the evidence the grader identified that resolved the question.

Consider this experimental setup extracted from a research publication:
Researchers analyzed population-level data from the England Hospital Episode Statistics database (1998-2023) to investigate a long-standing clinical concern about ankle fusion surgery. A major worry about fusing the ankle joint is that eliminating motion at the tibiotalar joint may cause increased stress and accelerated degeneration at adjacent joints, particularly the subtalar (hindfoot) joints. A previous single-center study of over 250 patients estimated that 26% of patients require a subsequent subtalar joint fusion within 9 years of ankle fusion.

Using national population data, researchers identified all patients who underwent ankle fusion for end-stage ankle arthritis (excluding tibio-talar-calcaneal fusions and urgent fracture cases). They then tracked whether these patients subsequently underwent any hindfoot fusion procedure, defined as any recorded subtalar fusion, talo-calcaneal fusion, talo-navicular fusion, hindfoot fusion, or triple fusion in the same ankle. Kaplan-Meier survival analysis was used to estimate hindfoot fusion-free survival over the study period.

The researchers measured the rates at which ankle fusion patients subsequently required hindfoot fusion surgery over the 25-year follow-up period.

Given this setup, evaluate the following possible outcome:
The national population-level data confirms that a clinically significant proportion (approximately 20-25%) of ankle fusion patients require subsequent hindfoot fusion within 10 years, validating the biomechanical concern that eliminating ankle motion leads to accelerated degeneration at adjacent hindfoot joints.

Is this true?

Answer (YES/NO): NO